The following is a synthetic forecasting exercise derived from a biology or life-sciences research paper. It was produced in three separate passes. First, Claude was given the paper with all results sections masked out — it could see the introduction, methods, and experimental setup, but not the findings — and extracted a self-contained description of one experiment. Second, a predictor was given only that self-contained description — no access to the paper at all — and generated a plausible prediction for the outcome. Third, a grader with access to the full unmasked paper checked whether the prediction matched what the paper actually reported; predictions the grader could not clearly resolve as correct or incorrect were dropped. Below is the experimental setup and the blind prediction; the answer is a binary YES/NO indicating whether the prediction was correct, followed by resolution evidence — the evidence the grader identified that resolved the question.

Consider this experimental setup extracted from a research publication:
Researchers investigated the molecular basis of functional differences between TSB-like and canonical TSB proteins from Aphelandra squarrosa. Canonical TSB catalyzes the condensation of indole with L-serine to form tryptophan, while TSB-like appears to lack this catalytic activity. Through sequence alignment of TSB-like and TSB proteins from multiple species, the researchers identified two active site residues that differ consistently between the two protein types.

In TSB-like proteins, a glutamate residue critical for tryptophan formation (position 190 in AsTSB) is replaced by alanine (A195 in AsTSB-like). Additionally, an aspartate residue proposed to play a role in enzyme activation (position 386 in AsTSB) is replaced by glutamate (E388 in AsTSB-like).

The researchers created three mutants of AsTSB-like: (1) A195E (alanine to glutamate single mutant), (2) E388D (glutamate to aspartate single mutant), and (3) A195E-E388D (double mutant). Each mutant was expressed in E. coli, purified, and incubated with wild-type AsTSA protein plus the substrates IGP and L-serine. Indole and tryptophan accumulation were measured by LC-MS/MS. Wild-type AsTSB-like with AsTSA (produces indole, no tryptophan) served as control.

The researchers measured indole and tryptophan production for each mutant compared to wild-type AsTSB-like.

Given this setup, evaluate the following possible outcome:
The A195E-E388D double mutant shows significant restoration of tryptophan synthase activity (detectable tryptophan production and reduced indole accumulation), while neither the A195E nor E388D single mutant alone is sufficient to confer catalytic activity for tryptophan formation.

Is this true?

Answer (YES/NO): NO